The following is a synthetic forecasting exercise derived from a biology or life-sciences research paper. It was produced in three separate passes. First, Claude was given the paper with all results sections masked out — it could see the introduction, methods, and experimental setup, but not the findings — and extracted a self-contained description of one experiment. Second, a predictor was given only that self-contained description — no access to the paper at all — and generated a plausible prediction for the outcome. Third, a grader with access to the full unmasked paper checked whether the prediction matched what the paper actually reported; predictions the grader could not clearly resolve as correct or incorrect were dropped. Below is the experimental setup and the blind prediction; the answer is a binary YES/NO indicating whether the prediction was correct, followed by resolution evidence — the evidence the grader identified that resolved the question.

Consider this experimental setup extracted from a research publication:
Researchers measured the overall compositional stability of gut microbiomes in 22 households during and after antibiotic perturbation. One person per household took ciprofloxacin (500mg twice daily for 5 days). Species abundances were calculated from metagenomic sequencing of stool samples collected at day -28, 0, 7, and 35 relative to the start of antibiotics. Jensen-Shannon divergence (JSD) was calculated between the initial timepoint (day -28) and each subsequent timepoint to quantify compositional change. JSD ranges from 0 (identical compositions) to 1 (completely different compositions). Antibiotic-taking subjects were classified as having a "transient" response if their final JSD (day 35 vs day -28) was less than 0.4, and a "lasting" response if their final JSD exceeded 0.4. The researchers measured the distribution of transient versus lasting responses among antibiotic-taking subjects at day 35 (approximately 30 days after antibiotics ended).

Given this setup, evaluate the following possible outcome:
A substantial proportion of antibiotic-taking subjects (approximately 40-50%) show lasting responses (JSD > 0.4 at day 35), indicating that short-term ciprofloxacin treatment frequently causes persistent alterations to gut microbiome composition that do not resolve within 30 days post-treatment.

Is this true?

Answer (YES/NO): NO